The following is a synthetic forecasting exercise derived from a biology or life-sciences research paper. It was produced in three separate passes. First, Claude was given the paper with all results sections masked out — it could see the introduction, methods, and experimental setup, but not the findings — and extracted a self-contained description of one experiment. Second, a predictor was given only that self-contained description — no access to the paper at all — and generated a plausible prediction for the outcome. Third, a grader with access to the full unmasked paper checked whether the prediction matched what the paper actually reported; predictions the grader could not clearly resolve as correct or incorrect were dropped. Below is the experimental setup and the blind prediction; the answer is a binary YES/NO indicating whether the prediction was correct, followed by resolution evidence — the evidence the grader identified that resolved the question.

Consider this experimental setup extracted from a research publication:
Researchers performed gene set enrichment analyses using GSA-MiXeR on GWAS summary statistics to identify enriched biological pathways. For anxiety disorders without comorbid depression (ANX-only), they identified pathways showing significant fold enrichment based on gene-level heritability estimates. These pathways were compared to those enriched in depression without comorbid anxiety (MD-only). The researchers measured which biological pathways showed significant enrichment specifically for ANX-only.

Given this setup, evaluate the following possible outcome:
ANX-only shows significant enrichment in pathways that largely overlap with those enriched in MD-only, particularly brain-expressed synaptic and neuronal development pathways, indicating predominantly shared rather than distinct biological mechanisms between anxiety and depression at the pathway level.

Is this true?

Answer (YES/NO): NO